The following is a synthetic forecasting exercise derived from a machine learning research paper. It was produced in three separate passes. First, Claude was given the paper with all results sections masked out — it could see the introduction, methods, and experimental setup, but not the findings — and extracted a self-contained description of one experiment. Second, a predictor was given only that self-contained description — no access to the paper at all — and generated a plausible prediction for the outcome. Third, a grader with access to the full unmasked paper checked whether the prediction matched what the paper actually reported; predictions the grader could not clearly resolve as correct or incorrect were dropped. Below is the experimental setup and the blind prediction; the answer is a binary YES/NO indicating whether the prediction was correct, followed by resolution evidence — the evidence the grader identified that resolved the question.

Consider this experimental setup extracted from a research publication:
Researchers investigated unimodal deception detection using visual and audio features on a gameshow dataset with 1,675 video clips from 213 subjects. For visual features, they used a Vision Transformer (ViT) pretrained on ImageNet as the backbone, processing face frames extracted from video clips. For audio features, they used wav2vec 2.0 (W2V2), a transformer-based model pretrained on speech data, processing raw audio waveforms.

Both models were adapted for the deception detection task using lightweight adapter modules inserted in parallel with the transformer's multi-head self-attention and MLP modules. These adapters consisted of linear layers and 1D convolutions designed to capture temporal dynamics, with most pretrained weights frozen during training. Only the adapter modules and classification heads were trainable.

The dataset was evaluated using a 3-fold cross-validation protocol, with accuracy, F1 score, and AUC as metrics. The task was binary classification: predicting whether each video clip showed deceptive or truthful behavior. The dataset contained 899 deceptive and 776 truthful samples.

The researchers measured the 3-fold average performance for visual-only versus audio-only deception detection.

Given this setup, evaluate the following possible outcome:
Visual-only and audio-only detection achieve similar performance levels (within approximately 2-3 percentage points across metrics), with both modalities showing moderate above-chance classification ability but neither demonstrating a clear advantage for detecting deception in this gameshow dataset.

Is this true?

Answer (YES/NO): NO